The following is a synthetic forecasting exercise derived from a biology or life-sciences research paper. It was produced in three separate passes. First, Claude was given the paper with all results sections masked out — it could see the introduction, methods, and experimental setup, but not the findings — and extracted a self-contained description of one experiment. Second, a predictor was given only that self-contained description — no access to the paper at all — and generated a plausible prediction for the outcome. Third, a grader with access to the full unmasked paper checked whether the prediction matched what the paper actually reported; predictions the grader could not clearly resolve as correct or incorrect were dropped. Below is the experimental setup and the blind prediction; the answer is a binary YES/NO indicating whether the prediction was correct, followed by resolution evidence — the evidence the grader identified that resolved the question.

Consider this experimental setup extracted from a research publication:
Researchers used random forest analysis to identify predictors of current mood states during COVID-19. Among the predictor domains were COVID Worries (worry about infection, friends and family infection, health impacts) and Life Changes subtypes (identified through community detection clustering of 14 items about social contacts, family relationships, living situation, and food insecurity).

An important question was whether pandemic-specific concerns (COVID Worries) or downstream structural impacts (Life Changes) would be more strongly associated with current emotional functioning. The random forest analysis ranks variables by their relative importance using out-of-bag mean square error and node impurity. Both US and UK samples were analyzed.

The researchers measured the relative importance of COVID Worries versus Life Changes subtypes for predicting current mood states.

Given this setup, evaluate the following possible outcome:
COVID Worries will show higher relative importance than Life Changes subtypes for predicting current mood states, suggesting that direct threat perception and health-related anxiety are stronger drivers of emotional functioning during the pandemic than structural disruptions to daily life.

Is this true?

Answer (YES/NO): NO